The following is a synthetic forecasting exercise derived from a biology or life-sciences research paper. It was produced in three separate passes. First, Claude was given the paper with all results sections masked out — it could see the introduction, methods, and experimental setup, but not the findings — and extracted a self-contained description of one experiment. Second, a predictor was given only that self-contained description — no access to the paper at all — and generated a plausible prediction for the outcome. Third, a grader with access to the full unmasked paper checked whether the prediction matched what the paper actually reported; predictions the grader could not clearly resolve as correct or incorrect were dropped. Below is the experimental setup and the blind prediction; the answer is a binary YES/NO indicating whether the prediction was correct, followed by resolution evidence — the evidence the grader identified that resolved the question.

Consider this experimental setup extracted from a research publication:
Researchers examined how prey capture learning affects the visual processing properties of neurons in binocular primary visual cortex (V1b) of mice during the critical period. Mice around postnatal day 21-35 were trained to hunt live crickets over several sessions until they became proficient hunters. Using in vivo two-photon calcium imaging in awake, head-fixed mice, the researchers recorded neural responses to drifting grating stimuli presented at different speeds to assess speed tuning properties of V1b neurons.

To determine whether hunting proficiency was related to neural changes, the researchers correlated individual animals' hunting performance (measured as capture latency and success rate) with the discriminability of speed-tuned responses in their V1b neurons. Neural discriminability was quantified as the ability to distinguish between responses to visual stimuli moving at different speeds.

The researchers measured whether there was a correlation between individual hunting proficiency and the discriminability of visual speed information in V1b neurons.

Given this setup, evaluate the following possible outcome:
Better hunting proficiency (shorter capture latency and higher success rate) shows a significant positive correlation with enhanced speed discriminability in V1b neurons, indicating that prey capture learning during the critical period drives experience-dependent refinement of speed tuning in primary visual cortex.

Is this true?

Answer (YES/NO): NO